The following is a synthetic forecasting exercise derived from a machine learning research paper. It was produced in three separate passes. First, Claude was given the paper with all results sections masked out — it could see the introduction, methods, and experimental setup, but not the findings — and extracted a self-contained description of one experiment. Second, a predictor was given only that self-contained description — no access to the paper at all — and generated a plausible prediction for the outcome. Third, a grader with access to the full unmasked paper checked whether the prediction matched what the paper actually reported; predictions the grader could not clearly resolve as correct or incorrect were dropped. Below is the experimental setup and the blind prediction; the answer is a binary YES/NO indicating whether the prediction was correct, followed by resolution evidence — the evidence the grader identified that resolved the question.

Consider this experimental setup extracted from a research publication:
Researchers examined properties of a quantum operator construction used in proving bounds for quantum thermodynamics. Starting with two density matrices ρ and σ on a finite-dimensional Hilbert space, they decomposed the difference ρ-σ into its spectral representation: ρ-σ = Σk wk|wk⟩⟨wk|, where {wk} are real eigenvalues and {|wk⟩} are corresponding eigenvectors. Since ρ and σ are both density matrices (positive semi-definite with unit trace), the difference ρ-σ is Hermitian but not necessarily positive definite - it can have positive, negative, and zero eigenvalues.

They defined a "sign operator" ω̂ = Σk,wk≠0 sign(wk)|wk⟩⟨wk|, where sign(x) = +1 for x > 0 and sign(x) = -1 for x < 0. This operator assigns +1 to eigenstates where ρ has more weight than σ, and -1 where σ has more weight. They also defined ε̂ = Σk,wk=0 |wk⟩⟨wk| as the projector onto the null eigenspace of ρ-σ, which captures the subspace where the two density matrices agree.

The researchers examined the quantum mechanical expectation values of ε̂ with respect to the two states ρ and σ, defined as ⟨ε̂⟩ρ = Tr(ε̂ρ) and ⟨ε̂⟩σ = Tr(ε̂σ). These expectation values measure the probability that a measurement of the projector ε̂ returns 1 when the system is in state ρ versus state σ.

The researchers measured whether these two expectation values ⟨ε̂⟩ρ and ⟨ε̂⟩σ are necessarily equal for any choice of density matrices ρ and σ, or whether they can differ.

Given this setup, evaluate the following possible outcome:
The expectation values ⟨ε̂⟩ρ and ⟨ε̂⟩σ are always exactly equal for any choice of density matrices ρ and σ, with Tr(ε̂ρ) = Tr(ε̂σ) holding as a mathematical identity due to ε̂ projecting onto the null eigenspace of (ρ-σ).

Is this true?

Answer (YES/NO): YES